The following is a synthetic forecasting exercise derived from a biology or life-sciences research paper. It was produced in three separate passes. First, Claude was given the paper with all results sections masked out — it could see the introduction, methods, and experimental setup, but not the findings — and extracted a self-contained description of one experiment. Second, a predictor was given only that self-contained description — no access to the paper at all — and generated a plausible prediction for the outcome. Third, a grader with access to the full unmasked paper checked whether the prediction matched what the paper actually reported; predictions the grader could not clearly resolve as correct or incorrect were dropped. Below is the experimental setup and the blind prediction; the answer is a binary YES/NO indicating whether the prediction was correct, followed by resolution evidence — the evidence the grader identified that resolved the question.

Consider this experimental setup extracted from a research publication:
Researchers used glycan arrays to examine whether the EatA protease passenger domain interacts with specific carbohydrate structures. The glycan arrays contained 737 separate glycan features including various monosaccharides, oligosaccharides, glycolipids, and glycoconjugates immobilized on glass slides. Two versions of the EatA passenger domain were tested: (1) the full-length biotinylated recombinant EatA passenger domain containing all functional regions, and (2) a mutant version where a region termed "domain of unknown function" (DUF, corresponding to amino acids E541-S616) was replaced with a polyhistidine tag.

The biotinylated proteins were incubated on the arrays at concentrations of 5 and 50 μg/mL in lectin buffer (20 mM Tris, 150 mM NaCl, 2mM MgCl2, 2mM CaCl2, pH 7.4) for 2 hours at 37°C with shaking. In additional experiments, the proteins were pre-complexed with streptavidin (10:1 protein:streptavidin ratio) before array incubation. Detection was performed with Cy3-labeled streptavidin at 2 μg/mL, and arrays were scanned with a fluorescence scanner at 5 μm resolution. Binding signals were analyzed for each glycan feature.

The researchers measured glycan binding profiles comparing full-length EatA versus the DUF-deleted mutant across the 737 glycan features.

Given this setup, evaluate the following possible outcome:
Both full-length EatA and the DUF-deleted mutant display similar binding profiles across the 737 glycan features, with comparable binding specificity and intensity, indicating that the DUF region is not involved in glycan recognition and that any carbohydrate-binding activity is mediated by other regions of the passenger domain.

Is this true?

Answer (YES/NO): NO